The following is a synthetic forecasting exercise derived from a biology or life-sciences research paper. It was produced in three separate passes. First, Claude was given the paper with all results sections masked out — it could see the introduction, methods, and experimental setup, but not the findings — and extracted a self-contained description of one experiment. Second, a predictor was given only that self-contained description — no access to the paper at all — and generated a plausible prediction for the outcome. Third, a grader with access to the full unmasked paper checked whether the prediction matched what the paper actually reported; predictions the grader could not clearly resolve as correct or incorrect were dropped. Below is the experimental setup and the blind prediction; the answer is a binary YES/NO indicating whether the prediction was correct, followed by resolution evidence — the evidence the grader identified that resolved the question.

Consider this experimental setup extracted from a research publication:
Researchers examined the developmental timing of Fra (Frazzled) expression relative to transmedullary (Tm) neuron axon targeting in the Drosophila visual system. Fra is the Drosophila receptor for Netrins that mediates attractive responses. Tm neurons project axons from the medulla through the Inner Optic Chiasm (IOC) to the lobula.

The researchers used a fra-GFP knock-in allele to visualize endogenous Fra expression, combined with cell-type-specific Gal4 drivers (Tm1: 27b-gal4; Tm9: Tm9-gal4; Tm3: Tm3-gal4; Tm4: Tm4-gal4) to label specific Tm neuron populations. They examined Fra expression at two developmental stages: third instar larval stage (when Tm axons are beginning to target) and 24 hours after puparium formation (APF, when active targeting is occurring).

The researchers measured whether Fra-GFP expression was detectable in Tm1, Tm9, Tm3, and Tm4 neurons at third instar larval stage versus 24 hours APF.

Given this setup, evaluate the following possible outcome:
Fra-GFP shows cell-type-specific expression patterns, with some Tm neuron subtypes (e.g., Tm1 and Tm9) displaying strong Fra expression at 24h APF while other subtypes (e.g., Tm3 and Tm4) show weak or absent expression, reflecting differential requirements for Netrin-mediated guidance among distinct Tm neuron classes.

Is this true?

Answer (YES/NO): NO